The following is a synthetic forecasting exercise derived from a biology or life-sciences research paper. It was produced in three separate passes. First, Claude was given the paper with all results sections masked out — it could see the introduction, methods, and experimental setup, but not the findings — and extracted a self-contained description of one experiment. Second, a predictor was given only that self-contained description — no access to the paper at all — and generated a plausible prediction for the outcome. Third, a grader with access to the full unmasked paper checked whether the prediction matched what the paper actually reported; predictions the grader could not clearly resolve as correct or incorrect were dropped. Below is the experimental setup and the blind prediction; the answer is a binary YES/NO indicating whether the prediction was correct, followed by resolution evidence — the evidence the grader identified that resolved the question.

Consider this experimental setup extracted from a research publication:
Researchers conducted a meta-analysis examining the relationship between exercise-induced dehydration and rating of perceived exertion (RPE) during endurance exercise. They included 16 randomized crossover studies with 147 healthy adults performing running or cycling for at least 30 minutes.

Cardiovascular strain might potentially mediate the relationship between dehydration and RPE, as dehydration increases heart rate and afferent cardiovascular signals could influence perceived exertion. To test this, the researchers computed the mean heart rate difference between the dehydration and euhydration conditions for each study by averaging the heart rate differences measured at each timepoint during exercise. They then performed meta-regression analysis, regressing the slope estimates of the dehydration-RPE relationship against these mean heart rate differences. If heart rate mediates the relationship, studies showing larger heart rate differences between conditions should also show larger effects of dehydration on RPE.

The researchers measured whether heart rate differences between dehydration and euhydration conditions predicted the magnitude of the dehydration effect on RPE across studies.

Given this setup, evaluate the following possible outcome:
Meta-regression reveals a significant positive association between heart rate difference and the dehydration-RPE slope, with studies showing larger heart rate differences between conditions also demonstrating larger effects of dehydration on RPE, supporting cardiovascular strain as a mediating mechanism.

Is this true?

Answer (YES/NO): NO